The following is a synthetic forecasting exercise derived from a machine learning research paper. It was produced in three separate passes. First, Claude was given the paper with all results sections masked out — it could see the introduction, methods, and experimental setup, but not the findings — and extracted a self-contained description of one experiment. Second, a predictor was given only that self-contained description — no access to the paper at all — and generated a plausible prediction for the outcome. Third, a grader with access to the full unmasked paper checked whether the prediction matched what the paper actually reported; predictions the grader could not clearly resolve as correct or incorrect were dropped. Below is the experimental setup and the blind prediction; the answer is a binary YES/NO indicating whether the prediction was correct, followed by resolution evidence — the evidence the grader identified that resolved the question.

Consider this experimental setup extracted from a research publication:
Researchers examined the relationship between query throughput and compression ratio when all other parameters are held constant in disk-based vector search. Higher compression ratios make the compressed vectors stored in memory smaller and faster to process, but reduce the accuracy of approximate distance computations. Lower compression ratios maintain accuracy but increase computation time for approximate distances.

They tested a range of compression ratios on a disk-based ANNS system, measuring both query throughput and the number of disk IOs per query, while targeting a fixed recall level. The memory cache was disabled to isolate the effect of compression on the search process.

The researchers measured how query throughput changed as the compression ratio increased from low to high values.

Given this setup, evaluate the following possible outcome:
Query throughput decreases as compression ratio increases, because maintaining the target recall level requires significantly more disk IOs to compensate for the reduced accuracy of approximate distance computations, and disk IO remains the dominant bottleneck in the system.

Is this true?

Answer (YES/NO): NO